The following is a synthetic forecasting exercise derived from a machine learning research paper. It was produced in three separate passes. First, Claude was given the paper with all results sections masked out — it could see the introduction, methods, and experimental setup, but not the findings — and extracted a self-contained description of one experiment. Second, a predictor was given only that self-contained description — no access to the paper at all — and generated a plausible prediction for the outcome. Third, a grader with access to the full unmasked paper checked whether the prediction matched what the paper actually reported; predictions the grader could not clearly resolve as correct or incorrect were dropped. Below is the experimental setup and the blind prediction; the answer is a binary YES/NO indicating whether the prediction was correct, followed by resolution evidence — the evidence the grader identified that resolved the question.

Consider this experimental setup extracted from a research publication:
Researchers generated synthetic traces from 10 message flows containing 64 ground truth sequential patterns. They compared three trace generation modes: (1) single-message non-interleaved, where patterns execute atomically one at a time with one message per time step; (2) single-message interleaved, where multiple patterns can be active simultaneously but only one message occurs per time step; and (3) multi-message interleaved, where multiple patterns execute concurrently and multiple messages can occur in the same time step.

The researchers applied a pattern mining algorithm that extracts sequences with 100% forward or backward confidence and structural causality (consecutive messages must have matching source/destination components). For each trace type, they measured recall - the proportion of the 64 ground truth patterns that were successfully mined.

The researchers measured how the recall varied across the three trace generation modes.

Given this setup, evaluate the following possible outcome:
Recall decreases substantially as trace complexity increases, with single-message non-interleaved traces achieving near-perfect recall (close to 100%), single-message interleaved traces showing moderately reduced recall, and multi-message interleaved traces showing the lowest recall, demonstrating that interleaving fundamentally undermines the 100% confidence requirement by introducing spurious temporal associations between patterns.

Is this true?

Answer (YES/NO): NO